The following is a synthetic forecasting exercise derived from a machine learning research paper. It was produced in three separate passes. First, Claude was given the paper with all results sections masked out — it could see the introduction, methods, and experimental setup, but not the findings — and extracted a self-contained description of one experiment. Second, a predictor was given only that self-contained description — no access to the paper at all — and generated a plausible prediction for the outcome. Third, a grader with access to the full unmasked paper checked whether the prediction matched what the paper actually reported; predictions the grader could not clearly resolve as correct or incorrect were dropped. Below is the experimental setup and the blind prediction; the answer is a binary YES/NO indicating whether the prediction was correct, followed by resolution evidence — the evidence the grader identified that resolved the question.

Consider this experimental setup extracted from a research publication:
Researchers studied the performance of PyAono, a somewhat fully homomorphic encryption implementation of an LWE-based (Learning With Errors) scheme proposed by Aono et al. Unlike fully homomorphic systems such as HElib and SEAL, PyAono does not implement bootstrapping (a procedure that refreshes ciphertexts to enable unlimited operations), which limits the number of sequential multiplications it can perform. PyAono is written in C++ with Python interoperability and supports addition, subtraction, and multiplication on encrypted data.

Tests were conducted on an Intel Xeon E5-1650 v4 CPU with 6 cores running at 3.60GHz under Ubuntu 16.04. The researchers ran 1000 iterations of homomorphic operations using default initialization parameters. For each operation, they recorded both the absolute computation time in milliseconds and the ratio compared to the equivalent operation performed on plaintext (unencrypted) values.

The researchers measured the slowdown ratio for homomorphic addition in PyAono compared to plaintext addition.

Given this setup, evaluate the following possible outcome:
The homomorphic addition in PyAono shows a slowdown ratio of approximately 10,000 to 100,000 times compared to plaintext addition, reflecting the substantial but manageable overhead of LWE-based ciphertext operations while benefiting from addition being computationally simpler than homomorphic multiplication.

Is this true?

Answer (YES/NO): NO